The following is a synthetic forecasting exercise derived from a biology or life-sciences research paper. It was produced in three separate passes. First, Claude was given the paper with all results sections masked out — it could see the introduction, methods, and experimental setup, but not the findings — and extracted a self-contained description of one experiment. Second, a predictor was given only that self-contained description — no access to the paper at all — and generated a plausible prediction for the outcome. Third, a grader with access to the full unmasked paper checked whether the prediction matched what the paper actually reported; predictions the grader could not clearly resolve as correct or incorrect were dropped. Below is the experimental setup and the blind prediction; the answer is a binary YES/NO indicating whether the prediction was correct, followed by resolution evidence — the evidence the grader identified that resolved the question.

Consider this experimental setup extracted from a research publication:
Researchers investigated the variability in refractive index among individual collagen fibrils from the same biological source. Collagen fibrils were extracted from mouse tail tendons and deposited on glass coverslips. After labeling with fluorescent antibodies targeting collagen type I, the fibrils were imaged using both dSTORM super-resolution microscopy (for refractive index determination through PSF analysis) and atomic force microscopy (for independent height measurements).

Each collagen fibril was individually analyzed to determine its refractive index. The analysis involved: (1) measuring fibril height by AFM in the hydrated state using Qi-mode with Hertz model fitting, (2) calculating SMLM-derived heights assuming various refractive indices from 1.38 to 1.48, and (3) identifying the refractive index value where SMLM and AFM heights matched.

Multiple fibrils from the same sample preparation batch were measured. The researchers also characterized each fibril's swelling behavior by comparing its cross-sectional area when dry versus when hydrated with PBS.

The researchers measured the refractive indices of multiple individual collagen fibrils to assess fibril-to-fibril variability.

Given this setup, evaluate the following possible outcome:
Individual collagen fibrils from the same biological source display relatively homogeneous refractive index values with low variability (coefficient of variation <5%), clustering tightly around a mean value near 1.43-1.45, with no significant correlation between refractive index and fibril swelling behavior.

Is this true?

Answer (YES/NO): NO